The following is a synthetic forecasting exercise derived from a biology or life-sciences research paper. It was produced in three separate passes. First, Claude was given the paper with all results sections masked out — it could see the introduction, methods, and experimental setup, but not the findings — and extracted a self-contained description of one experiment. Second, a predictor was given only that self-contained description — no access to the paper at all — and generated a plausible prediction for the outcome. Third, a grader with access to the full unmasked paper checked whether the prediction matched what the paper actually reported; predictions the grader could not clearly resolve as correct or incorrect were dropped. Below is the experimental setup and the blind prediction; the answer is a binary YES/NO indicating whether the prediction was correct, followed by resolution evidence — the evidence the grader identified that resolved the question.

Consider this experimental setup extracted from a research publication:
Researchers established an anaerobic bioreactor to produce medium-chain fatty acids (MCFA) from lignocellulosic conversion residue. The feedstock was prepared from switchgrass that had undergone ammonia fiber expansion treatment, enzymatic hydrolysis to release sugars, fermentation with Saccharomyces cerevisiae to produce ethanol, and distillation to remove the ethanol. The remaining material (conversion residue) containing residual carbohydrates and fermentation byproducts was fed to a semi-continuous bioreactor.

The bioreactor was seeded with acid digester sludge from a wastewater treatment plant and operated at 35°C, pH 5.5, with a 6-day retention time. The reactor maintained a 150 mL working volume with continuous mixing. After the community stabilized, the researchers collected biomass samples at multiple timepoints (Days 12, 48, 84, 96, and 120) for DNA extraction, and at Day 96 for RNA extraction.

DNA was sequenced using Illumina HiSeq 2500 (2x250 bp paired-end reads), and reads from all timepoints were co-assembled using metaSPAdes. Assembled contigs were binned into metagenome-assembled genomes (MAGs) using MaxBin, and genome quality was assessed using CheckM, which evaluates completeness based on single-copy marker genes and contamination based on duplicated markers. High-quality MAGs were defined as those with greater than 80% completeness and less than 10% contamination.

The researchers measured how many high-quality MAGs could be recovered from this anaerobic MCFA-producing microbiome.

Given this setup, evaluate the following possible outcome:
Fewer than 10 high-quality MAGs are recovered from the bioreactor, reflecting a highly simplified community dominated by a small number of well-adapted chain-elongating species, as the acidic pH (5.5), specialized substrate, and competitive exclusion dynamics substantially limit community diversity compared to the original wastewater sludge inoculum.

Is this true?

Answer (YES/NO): NO